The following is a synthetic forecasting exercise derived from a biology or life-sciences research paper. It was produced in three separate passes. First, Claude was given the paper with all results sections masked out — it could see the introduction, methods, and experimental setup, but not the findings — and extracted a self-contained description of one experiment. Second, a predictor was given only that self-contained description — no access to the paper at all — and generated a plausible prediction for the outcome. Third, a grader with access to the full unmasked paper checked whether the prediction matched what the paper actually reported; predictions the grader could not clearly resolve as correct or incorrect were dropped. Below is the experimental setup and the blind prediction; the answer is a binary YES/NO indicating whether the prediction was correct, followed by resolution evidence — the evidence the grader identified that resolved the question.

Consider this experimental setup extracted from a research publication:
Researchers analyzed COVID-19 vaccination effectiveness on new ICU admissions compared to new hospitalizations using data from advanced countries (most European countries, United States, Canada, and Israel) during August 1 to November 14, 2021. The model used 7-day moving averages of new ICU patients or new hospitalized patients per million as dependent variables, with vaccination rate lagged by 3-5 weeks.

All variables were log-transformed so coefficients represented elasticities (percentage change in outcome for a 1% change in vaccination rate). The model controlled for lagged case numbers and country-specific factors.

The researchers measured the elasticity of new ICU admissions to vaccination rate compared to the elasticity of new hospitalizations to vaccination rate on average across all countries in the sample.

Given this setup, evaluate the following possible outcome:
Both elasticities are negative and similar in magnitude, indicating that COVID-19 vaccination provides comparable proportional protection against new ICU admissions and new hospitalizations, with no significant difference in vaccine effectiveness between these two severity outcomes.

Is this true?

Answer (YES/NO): NO